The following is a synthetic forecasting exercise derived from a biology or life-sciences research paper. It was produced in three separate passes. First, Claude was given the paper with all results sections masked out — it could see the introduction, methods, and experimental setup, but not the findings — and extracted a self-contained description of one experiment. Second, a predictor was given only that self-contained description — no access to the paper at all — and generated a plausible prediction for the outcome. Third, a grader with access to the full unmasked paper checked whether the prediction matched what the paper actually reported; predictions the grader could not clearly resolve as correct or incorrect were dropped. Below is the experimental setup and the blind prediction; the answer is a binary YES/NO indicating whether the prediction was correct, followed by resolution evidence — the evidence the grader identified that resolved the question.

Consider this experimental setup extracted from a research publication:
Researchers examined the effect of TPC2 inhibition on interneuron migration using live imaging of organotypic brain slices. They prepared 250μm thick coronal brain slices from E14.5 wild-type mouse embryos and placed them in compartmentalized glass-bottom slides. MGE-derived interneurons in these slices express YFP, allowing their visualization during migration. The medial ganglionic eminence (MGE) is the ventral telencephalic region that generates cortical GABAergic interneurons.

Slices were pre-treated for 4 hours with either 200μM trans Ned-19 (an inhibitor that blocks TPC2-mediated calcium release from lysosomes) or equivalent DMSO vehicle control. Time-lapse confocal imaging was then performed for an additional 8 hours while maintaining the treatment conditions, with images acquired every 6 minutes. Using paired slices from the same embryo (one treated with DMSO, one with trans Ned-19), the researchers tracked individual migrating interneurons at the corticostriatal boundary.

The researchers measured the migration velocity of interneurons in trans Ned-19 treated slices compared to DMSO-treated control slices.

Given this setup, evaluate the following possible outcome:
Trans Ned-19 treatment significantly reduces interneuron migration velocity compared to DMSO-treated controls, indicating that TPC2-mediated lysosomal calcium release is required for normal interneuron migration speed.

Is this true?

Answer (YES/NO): YES